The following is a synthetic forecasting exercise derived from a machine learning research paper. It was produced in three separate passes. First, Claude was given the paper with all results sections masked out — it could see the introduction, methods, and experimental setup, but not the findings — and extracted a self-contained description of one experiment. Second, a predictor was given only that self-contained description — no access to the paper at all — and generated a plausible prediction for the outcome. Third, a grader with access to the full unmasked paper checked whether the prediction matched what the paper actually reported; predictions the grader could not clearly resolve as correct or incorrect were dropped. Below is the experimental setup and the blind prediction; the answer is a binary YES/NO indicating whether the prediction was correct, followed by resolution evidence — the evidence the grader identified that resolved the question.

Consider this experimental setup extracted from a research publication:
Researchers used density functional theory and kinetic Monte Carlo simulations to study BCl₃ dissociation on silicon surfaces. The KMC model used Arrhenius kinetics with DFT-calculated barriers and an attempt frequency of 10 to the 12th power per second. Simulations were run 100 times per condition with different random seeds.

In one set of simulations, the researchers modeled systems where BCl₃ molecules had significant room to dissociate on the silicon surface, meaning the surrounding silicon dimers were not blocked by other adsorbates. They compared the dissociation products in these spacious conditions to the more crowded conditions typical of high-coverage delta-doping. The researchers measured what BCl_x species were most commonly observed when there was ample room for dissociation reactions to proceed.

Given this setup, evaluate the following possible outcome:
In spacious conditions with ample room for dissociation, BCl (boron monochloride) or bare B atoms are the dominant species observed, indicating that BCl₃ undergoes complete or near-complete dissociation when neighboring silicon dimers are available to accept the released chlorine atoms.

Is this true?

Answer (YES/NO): YES